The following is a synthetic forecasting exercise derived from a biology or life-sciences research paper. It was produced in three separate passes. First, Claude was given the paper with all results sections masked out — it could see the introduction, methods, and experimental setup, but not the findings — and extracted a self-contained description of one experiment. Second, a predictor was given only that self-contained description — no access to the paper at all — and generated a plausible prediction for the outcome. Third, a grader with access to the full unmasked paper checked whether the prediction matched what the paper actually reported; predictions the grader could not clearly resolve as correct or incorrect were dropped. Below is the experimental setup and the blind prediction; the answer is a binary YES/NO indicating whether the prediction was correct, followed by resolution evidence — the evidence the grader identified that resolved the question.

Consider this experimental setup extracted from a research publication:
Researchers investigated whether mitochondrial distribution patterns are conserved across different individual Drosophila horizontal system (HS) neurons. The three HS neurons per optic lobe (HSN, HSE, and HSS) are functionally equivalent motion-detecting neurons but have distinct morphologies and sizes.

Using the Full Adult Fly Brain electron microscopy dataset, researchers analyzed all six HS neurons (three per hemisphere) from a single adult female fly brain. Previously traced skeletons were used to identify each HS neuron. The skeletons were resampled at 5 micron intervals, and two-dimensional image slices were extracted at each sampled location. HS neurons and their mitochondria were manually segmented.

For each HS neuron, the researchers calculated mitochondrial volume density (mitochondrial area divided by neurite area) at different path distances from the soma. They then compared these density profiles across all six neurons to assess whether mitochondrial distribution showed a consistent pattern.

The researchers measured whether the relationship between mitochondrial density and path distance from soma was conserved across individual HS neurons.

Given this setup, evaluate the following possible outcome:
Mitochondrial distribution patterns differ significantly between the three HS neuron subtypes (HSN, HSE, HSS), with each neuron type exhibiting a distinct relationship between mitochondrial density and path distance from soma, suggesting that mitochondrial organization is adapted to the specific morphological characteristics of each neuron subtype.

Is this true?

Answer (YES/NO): NO